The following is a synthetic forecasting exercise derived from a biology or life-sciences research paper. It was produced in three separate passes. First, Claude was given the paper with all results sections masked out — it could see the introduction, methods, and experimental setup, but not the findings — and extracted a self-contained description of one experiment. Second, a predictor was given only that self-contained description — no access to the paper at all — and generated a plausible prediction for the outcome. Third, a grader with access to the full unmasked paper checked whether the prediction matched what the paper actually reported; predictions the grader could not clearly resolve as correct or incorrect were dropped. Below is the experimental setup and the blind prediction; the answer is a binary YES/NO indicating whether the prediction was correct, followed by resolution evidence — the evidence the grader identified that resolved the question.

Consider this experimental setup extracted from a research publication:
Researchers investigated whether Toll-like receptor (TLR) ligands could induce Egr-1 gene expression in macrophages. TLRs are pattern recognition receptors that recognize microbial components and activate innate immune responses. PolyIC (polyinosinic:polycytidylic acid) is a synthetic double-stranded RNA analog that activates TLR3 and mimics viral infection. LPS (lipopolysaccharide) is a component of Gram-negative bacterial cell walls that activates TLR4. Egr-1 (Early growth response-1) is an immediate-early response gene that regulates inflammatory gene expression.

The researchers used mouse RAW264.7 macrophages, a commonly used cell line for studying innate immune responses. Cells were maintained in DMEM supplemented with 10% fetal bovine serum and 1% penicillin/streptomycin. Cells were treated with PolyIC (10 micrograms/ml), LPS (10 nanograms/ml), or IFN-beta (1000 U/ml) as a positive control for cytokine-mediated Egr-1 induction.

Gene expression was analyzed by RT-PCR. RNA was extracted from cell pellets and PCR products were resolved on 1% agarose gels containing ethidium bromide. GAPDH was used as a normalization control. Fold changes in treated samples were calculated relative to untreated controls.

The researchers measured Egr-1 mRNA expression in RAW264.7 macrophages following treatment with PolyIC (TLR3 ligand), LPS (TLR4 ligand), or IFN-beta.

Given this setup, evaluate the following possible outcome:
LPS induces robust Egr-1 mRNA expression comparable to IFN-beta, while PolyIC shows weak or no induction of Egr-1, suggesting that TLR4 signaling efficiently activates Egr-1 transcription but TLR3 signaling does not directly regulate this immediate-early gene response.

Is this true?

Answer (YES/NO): NO